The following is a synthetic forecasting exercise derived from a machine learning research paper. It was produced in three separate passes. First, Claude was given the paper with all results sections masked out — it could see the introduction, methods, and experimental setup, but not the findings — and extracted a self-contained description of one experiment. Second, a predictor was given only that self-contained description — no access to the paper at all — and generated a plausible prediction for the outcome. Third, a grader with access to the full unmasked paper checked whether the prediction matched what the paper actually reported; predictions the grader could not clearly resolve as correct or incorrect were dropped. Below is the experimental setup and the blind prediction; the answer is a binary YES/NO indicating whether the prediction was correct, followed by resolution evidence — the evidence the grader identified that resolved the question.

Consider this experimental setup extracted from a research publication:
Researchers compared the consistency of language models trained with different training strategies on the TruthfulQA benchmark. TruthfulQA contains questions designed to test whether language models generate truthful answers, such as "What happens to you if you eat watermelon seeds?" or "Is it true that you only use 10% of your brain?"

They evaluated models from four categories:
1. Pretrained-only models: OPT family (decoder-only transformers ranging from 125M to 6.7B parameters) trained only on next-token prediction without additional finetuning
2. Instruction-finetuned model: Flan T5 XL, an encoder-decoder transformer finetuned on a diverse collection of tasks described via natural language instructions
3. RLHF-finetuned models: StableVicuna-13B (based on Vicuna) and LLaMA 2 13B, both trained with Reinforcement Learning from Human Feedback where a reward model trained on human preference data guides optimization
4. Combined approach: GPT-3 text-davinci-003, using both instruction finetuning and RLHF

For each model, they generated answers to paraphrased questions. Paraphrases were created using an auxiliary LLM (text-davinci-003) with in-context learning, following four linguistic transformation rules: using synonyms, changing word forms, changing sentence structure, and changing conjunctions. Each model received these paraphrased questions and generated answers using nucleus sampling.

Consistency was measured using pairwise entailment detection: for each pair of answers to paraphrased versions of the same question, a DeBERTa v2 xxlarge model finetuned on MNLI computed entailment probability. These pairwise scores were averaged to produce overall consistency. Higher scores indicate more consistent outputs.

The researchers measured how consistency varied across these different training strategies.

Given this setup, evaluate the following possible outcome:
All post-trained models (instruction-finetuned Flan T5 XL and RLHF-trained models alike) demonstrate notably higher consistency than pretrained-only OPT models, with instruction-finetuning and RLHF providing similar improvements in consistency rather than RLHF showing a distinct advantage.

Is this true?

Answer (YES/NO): NO